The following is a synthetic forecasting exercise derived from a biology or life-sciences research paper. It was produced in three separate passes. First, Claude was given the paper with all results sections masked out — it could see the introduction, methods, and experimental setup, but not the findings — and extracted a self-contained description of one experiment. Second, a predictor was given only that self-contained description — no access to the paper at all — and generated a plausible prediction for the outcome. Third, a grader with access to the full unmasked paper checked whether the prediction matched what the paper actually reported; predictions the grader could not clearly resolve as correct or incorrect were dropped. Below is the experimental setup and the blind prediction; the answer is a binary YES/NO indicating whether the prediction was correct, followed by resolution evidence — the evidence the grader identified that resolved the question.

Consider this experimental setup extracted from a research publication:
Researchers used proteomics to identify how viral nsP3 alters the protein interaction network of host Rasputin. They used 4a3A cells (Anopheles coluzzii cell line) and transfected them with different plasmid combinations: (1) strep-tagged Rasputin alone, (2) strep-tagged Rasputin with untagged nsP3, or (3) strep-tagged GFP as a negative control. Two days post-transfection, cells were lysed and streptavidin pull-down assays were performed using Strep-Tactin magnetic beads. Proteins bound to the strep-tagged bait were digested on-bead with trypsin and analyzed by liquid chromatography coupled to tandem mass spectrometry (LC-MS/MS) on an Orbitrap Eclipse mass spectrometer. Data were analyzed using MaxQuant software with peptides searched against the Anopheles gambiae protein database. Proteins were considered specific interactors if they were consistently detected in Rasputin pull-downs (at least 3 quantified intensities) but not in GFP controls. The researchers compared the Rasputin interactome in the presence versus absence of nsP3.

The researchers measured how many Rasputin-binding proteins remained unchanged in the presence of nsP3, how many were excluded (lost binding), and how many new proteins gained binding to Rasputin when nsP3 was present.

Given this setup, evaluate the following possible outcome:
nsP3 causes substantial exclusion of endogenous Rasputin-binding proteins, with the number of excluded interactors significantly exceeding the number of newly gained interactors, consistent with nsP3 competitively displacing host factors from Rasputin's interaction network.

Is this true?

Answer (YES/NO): NO